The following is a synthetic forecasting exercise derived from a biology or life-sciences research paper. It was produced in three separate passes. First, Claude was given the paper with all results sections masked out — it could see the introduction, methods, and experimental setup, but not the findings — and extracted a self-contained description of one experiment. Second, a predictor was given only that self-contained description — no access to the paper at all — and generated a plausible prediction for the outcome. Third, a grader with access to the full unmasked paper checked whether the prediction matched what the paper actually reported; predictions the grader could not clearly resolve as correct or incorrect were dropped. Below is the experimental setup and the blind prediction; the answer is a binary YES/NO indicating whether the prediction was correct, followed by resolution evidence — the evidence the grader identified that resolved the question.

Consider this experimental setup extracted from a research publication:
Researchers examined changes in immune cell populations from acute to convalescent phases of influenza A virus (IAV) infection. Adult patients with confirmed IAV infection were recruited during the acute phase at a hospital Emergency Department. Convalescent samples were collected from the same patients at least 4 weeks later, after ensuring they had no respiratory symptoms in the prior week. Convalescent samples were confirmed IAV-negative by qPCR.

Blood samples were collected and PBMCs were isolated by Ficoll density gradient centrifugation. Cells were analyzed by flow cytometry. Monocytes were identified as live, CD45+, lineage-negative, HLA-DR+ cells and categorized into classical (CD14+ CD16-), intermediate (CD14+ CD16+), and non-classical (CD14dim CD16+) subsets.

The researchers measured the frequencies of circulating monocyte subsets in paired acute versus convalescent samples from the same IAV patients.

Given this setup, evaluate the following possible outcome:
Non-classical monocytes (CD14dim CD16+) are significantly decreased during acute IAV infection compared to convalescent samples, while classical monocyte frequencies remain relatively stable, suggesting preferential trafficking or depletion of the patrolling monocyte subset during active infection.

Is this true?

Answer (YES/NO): NO